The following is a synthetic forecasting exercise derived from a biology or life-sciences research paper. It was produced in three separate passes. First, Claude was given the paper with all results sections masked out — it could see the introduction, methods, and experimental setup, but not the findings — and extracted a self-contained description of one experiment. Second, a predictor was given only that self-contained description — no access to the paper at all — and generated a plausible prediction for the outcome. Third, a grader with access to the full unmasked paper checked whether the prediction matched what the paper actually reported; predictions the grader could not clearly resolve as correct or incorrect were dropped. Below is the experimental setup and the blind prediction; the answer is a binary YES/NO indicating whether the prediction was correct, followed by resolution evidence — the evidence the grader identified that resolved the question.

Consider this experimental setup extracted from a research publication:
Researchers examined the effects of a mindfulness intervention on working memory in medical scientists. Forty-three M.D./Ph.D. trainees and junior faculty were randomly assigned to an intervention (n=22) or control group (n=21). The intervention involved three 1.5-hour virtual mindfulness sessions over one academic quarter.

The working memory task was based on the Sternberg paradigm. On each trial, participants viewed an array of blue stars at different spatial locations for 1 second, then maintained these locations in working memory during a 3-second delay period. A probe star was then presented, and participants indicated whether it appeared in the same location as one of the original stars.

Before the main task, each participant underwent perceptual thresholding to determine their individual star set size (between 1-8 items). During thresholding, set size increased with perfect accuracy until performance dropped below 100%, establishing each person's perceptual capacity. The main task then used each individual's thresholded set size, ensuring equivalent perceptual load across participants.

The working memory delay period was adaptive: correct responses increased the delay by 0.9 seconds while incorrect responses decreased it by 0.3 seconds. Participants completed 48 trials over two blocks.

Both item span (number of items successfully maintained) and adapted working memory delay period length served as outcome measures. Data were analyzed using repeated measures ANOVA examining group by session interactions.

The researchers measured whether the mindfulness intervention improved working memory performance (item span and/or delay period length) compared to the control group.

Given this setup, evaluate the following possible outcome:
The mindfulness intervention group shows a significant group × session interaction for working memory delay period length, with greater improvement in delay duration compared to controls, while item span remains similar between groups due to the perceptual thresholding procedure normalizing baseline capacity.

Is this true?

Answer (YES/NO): NO